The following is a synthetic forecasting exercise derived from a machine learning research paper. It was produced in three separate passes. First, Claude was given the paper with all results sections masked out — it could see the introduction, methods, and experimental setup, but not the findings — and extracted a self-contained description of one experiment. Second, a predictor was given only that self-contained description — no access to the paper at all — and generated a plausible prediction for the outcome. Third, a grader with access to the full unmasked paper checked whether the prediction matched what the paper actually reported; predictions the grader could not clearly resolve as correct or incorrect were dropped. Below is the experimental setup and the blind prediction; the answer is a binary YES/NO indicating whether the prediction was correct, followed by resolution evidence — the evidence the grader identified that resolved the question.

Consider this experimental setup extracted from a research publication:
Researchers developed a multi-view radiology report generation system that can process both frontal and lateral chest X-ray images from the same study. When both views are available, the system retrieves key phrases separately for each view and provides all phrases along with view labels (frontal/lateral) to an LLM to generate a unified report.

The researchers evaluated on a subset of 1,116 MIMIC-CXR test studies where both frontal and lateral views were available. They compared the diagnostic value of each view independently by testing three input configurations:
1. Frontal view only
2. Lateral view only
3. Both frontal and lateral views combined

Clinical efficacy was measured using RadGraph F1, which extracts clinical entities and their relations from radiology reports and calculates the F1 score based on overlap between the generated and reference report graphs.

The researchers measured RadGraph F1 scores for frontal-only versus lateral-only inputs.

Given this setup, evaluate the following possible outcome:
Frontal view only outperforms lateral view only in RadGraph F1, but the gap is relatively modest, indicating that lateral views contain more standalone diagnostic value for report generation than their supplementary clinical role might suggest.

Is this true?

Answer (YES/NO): NO